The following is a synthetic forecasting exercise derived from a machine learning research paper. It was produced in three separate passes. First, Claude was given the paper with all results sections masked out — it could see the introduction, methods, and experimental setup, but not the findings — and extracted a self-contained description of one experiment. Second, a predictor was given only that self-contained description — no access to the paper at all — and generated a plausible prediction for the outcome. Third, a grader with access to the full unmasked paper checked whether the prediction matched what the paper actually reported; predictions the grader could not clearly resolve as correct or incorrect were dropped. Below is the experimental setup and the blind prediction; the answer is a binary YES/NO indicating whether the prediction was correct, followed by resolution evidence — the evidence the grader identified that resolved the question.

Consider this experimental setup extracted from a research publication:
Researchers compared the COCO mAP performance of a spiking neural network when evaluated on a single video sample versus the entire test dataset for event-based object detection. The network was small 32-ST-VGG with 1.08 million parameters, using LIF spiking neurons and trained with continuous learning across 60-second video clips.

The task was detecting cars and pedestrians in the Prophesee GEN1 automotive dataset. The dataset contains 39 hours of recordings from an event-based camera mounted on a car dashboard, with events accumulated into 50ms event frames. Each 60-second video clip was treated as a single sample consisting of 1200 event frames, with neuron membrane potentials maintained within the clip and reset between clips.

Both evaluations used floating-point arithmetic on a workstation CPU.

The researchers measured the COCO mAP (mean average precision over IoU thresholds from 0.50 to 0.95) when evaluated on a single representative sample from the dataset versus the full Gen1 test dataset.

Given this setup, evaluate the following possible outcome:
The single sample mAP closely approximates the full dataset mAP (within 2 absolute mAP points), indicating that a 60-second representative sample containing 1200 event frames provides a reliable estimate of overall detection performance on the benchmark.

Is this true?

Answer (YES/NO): NO